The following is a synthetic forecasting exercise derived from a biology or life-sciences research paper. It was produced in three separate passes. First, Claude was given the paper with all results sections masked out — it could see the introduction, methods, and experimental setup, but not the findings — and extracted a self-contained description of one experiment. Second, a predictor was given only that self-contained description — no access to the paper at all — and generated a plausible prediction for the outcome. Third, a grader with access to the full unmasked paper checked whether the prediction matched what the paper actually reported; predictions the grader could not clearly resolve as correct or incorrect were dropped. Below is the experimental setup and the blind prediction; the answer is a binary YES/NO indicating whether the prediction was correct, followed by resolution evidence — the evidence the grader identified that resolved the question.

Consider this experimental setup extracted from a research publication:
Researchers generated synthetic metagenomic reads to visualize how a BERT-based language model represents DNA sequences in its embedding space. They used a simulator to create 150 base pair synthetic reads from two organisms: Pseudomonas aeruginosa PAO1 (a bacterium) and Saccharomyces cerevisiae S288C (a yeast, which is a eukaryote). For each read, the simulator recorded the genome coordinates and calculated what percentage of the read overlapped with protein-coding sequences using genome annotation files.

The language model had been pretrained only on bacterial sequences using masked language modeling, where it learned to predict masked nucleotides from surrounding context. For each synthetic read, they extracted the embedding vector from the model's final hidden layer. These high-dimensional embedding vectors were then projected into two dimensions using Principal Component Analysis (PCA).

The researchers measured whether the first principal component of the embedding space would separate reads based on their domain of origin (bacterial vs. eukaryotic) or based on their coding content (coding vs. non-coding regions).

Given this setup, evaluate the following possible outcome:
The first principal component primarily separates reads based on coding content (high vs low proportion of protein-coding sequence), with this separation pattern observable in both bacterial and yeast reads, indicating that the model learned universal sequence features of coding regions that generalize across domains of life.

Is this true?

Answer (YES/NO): NO